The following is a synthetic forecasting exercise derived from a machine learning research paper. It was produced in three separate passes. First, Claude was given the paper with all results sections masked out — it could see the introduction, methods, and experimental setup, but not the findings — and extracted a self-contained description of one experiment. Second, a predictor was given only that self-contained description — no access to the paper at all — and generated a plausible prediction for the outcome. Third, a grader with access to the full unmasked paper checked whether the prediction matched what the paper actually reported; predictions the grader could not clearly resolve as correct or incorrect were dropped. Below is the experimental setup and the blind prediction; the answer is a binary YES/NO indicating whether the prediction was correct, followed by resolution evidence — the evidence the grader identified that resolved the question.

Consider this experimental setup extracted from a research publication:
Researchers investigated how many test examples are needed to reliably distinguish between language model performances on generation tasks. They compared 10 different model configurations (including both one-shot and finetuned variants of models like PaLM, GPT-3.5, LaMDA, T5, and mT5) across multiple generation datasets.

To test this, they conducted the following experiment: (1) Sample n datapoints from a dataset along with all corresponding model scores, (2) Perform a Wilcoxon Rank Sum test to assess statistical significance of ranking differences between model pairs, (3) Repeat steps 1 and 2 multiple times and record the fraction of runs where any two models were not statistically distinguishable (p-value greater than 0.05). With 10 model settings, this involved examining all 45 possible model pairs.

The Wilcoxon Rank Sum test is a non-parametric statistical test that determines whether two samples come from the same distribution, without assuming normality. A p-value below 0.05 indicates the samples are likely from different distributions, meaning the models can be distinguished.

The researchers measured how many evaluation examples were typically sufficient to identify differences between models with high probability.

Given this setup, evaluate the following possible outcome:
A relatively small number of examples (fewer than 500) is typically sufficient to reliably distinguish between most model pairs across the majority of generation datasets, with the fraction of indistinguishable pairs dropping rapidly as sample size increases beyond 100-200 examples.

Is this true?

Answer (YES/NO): YES